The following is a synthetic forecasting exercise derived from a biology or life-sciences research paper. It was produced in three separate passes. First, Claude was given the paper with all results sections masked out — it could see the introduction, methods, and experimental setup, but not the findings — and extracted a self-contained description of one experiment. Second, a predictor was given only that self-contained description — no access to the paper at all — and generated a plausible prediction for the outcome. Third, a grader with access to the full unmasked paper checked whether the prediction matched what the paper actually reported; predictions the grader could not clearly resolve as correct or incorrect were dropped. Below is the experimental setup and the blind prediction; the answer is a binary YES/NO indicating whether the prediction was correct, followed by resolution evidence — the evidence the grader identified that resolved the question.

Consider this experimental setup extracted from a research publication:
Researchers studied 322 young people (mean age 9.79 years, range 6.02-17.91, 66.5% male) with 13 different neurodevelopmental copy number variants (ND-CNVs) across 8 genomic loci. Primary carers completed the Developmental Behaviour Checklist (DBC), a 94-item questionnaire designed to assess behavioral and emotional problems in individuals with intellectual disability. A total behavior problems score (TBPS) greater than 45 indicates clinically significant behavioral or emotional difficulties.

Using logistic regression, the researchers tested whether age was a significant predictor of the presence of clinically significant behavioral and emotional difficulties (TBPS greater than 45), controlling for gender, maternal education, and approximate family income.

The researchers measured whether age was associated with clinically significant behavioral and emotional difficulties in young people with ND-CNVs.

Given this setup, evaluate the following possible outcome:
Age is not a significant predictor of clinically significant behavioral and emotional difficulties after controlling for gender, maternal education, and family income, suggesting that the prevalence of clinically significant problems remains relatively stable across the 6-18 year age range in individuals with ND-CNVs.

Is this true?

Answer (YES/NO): YES